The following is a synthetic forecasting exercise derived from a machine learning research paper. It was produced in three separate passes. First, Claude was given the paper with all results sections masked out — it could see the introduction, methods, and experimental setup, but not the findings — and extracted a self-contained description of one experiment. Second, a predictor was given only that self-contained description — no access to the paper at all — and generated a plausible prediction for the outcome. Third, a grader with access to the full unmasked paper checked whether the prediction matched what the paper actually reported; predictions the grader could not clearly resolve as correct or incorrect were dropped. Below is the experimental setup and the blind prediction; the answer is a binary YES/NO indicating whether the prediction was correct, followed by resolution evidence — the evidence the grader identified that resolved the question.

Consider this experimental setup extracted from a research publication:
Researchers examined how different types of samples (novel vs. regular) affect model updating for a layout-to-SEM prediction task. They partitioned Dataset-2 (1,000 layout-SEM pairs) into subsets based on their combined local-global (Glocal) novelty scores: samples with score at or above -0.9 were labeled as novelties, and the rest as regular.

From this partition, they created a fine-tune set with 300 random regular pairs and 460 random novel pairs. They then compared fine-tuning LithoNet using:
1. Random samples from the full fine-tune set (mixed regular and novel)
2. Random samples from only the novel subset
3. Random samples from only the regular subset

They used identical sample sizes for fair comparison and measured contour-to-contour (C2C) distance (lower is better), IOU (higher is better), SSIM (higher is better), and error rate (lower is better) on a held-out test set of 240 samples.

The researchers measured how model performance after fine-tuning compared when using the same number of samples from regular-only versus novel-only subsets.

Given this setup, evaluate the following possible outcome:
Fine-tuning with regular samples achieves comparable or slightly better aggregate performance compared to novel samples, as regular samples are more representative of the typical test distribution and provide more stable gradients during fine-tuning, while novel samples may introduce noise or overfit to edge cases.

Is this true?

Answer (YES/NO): NO